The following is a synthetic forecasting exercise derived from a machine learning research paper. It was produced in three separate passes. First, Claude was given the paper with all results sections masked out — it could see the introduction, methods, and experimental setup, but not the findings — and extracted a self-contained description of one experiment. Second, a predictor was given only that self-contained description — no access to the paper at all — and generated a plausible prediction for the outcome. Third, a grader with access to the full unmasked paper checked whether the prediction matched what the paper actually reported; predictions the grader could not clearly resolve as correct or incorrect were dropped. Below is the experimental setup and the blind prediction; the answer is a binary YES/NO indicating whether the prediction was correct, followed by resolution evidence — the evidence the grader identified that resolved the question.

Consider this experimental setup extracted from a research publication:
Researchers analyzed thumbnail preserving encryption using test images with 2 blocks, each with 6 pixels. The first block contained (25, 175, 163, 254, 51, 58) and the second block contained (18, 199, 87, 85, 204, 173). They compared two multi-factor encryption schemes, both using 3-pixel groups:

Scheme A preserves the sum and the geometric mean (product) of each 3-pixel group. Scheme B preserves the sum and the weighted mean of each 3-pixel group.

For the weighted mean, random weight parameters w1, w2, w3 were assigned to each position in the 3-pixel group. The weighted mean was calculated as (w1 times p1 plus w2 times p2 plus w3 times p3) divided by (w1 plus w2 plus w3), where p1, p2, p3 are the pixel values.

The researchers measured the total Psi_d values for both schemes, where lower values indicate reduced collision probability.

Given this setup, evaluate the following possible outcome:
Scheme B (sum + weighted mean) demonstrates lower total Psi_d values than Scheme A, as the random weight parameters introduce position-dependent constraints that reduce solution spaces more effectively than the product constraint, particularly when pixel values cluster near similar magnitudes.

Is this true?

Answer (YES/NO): NO